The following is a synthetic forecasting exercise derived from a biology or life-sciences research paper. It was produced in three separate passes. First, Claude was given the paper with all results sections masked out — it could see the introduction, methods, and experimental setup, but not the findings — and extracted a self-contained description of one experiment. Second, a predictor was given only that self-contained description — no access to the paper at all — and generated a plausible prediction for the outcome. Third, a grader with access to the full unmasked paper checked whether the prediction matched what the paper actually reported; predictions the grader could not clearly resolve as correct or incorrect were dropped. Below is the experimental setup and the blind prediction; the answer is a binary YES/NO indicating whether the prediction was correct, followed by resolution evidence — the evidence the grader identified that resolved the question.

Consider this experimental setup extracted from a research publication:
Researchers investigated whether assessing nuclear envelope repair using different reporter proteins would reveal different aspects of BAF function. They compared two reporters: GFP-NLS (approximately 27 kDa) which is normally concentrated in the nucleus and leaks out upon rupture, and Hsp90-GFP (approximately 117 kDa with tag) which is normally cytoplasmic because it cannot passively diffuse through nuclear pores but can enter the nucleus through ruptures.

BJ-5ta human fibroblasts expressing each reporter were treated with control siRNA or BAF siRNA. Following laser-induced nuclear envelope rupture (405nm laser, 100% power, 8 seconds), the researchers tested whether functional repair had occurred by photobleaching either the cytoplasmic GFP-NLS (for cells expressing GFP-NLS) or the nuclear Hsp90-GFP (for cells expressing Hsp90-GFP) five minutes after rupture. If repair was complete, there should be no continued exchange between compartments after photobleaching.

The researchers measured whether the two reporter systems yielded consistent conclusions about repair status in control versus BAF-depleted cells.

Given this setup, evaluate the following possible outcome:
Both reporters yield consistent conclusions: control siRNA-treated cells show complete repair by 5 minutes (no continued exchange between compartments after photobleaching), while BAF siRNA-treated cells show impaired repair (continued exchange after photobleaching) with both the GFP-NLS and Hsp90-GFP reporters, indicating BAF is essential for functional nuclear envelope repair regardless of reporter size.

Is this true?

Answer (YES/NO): YES